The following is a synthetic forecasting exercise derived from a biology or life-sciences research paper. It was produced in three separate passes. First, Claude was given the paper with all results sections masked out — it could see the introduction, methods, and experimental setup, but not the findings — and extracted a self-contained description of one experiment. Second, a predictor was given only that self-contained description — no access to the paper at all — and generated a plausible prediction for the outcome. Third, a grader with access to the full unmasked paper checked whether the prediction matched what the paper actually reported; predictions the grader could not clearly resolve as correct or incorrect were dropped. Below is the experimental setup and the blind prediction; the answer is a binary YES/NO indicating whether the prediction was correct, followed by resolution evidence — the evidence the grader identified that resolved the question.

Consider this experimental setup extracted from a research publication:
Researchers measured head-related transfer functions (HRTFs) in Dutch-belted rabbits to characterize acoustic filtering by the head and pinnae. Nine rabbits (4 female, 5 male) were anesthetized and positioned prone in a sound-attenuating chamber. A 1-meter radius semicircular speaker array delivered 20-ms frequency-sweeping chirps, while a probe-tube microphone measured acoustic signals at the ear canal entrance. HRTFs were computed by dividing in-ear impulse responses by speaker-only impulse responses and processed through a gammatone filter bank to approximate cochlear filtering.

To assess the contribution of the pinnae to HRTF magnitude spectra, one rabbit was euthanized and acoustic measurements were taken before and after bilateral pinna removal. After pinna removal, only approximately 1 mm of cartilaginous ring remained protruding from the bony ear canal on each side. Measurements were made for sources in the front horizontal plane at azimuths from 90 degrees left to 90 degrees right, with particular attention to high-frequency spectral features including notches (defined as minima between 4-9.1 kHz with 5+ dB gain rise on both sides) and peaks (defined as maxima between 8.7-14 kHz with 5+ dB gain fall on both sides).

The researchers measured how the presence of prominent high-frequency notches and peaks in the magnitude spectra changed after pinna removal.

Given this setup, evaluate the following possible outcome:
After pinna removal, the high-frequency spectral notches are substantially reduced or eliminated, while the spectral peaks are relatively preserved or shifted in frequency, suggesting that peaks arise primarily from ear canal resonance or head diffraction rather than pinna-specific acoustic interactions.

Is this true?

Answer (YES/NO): NO